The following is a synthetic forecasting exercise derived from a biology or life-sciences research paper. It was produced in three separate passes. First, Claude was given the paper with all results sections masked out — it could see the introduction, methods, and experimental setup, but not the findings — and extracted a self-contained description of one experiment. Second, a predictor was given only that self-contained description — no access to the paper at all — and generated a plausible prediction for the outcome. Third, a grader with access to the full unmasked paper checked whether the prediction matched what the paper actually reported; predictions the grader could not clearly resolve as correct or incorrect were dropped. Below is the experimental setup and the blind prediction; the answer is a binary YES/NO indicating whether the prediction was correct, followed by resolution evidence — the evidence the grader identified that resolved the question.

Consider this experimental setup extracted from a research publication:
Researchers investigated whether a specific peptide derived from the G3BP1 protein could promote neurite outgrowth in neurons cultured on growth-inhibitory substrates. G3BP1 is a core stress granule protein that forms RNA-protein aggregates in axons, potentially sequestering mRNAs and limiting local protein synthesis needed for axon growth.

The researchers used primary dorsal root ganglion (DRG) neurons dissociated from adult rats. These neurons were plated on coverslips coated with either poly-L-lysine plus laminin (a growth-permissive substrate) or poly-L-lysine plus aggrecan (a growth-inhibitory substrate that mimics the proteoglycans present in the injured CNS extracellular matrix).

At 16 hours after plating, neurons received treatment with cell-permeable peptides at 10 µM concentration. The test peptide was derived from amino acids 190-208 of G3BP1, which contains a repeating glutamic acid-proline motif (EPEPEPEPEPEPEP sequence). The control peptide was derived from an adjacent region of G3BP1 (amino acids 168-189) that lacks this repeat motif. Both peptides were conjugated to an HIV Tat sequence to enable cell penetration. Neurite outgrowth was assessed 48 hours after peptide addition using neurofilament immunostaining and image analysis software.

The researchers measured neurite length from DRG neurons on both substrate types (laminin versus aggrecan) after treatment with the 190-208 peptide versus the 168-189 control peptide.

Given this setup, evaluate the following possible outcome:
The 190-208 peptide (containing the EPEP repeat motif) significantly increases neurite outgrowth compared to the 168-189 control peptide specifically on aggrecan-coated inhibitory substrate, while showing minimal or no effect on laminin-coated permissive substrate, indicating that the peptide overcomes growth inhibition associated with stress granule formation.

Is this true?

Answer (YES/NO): NO